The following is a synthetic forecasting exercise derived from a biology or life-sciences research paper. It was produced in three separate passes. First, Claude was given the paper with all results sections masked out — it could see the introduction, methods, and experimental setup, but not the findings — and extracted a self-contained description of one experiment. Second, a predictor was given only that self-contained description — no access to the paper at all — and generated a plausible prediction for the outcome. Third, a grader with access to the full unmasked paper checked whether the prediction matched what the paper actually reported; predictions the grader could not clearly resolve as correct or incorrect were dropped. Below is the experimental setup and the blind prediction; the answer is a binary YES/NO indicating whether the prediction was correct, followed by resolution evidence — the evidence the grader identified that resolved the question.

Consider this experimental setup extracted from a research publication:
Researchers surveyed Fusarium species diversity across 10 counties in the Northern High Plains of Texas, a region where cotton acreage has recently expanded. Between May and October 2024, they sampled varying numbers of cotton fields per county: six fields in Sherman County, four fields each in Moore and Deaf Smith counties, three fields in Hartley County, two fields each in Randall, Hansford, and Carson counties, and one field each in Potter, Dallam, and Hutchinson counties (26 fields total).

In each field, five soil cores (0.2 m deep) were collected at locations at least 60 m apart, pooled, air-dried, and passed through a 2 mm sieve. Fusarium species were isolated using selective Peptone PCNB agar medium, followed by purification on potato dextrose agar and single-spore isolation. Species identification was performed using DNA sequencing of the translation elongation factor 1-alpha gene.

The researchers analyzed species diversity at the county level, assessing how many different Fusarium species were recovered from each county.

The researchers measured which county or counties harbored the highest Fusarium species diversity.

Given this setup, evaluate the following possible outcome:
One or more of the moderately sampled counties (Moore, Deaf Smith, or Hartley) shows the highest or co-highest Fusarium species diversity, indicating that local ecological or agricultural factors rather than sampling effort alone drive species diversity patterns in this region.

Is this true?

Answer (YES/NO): NO